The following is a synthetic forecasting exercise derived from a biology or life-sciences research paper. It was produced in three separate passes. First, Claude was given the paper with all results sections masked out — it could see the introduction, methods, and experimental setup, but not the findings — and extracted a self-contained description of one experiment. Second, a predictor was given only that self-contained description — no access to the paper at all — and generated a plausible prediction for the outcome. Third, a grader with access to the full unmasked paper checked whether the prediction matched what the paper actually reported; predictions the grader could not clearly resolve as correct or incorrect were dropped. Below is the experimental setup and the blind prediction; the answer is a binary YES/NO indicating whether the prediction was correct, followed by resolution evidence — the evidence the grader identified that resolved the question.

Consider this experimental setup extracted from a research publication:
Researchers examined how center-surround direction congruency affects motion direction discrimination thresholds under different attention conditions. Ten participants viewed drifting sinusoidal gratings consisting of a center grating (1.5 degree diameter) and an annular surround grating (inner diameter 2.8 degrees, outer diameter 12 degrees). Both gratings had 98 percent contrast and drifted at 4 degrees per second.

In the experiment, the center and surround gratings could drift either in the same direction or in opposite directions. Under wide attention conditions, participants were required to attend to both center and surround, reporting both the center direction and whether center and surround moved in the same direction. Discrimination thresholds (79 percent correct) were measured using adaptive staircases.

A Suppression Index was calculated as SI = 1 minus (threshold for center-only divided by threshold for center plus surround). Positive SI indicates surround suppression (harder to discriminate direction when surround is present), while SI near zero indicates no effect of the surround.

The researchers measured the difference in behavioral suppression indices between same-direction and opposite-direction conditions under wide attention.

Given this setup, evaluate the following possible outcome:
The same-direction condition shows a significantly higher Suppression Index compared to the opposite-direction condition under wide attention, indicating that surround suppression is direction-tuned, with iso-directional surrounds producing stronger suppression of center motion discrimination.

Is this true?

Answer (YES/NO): YES